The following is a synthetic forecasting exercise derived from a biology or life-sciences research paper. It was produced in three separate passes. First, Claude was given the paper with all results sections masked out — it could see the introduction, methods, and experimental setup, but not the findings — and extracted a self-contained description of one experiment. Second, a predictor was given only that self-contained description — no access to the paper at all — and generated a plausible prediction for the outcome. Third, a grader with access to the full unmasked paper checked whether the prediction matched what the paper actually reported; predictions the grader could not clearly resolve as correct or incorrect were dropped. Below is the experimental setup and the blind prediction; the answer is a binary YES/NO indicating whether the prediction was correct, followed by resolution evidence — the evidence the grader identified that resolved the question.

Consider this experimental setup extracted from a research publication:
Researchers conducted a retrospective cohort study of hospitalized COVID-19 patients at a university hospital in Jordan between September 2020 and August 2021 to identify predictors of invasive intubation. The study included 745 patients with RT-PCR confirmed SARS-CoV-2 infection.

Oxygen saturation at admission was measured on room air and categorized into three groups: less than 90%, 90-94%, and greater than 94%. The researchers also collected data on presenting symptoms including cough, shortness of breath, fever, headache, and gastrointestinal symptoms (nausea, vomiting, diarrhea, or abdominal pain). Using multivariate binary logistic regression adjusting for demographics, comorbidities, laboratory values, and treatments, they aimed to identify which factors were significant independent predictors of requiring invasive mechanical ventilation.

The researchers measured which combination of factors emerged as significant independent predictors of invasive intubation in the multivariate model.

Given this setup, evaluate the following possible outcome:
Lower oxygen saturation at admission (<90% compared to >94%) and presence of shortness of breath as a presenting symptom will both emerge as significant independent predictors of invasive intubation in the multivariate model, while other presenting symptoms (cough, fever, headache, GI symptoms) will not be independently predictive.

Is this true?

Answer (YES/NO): NO